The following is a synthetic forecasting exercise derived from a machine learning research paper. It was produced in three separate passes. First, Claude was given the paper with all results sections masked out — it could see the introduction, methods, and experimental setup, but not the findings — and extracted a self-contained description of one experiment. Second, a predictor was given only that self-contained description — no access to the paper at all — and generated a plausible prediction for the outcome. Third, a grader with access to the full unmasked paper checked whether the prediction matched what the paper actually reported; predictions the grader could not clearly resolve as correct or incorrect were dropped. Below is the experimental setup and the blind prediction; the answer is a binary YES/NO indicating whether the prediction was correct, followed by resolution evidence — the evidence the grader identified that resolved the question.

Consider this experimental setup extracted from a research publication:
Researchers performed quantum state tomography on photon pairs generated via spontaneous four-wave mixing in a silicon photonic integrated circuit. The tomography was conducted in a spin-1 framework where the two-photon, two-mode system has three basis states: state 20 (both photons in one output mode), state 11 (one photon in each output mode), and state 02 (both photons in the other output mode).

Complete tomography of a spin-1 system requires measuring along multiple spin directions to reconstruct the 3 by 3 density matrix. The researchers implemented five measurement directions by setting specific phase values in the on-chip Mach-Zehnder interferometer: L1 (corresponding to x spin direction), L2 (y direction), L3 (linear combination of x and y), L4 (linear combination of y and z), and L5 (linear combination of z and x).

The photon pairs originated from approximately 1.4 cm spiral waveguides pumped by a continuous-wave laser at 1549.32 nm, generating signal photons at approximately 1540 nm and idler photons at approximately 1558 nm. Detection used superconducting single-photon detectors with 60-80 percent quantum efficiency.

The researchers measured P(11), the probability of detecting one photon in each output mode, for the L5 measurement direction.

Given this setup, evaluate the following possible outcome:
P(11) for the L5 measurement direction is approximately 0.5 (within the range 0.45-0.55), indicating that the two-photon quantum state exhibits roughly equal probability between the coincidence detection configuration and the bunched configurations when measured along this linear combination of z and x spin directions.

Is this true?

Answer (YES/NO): NO